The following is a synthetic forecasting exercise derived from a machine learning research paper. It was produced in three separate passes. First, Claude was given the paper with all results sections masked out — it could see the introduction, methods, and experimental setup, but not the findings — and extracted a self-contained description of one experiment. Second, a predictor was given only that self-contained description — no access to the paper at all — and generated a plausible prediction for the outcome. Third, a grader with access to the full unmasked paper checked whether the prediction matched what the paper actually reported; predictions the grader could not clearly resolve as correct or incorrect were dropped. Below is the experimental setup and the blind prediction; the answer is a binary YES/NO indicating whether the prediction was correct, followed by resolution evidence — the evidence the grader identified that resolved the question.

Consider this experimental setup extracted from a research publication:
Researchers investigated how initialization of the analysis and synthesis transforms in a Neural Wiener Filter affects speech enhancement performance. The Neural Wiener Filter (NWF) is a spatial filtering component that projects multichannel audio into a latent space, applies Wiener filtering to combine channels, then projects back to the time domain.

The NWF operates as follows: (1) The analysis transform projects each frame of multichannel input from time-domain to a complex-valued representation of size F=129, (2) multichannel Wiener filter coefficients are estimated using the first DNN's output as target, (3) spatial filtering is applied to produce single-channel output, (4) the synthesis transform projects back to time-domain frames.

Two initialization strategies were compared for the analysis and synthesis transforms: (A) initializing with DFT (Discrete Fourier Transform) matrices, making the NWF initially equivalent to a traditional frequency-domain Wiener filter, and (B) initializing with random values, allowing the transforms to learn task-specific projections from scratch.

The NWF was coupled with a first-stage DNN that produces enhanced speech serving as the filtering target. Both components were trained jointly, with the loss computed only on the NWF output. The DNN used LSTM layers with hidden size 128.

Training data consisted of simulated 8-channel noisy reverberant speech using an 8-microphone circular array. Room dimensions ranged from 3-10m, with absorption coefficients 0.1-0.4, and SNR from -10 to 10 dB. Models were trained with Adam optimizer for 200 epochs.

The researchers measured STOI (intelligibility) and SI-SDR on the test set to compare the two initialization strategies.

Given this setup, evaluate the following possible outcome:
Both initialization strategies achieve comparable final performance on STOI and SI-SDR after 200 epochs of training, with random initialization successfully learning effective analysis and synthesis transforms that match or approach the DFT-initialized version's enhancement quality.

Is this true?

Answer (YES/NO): YES